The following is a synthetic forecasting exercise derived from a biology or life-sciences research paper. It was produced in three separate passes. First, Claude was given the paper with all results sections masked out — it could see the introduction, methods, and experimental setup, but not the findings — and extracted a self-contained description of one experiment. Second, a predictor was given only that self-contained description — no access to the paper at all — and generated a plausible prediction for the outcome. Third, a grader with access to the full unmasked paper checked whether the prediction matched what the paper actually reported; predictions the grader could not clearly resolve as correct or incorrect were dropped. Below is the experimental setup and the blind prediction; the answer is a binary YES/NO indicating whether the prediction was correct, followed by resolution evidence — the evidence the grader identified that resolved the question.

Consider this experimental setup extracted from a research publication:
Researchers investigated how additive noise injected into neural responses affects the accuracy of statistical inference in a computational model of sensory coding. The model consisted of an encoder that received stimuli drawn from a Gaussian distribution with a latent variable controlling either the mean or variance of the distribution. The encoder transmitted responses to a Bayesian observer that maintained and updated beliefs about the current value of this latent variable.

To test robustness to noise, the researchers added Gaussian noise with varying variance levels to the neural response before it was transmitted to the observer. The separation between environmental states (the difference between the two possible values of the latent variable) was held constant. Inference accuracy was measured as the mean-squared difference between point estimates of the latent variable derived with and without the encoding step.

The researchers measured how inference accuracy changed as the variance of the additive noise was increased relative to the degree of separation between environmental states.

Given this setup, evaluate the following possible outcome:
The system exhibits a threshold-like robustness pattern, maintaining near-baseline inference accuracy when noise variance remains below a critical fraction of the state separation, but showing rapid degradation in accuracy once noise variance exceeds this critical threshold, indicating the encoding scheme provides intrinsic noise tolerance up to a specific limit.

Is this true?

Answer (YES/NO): YES